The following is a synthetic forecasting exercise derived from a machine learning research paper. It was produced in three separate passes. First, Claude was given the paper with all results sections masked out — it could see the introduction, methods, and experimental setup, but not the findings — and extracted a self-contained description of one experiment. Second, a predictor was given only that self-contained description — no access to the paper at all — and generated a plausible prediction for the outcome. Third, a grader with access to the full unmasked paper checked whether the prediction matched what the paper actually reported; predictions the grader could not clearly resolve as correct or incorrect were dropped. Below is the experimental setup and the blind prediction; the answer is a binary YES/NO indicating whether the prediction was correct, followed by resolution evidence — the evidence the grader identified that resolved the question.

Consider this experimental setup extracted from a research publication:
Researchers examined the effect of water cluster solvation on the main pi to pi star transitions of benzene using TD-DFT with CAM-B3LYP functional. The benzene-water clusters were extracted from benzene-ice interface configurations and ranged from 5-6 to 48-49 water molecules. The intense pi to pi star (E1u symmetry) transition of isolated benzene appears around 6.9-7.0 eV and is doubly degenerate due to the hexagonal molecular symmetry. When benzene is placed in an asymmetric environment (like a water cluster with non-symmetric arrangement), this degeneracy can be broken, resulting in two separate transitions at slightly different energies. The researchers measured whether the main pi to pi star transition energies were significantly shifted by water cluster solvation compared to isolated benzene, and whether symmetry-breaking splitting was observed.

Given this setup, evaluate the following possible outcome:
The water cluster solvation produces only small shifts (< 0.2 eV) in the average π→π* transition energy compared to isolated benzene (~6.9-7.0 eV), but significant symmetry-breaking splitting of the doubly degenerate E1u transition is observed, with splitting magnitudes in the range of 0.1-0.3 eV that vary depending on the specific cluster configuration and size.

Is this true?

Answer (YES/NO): NO